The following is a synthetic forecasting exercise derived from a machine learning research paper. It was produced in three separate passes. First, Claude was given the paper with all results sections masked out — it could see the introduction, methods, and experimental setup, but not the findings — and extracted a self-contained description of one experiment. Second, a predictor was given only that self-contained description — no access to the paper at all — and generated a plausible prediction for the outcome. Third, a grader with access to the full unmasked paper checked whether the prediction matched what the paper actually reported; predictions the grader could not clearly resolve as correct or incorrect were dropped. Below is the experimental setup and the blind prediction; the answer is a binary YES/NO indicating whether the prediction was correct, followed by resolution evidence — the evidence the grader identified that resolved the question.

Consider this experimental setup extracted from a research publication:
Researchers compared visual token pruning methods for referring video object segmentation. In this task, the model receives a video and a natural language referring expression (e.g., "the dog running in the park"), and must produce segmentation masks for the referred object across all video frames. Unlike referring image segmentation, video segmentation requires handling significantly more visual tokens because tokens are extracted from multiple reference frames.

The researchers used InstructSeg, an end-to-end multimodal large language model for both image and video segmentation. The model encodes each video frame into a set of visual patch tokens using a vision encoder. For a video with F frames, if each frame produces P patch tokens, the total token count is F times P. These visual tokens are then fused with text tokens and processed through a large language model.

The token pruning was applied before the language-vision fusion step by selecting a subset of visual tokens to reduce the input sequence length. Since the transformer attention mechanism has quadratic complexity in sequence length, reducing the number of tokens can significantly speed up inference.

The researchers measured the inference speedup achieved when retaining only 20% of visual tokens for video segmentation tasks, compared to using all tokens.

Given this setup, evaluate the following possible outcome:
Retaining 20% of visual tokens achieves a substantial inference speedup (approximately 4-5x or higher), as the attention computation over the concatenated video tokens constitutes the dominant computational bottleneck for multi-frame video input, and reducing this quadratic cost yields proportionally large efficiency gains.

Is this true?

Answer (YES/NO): YES